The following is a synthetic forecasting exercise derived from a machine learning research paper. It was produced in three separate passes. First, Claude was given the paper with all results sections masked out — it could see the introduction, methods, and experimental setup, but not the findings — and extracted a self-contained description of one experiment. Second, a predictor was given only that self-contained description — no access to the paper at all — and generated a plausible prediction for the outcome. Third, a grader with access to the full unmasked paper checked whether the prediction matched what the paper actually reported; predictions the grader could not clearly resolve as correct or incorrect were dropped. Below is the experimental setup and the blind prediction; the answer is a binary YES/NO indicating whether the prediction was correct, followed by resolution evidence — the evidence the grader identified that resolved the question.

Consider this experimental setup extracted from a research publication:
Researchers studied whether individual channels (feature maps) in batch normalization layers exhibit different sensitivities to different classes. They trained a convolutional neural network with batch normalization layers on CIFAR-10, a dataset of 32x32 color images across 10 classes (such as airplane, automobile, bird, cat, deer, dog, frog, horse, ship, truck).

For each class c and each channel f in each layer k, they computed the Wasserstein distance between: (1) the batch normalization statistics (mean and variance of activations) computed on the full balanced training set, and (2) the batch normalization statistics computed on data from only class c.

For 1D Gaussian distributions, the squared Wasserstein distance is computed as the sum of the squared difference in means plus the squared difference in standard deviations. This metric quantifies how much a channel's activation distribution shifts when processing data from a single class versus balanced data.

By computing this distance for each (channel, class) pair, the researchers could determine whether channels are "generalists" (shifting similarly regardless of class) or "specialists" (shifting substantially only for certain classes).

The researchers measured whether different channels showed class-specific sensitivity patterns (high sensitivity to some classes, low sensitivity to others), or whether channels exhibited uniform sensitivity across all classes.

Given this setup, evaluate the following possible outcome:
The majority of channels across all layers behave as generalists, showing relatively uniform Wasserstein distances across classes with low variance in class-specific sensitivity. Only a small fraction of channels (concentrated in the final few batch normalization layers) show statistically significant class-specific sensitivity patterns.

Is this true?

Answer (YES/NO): NO